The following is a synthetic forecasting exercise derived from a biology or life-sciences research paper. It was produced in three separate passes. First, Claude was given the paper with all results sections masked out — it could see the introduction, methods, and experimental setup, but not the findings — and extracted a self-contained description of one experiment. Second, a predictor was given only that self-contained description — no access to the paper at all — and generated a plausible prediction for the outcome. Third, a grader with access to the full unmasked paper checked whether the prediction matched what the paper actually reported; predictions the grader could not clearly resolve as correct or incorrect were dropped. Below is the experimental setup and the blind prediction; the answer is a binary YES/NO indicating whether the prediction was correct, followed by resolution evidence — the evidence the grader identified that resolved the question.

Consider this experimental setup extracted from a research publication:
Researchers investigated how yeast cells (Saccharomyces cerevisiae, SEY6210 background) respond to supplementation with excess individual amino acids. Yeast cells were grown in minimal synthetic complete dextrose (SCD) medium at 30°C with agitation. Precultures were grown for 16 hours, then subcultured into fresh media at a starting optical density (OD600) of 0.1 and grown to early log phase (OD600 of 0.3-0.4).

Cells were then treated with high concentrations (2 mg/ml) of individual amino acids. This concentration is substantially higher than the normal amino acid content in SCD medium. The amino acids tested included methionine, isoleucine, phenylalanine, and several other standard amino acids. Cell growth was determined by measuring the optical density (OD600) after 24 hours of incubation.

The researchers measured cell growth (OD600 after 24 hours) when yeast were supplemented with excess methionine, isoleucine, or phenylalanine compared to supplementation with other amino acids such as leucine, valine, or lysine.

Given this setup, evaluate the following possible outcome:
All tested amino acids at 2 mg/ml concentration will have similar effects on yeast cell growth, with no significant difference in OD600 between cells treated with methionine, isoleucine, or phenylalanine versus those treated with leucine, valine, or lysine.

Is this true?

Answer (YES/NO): NO